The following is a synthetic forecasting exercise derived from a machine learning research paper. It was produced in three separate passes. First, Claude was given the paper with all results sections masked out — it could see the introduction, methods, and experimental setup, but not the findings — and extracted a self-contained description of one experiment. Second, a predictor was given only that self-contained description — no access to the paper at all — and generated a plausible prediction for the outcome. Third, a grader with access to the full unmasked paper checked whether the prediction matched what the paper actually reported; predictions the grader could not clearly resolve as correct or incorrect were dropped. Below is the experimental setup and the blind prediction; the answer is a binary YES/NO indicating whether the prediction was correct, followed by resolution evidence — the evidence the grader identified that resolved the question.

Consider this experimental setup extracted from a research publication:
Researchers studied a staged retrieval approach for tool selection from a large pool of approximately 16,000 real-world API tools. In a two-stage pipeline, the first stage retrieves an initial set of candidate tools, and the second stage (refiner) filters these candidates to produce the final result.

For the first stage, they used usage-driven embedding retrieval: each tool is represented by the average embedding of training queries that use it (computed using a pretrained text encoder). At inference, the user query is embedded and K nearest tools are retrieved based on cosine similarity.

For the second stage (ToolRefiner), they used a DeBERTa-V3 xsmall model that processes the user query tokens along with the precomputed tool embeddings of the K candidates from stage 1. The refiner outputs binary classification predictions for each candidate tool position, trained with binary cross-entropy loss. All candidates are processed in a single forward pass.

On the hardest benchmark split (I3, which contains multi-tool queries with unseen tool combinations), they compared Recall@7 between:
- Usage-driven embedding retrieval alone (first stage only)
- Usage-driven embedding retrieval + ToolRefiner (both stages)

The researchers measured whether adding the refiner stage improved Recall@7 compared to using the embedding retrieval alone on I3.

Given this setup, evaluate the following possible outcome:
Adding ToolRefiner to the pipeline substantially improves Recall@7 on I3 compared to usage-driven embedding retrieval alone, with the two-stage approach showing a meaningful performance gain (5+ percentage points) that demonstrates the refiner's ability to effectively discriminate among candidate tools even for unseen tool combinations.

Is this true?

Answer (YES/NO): NO